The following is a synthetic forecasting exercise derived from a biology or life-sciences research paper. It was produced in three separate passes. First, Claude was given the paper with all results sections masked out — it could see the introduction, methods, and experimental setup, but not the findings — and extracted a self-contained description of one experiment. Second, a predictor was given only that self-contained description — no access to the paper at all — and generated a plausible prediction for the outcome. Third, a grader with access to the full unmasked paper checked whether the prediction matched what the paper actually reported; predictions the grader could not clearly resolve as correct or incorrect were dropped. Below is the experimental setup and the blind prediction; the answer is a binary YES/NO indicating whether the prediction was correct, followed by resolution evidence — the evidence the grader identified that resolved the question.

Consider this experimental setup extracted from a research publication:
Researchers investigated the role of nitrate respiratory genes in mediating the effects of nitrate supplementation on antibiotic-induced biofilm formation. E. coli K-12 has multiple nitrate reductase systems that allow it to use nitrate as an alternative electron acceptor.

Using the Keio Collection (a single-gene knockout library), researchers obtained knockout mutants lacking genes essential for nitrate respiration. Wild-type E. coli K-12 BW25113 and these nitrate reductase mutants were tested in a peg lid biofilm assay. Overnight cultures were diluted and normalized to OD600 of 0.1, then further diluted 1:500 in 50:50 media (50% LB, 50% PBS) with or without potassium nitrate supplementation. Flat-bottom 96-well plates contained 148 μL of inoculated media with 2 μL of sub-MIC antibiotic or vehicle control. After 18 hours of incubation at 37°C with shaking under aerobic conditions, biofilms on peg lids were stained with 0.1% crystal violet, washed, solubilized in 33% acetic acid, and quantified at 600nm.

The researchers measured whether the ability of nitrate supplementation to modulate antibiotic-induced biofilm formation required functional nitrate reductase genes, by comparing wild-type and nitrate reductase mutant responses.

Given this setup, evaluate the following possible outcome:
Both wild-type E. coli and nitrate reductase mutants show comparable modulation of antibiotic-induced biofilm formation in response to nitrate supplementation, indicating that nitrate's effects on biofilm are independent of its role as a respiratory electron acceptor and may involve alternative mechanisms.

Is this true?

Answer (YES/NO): NO